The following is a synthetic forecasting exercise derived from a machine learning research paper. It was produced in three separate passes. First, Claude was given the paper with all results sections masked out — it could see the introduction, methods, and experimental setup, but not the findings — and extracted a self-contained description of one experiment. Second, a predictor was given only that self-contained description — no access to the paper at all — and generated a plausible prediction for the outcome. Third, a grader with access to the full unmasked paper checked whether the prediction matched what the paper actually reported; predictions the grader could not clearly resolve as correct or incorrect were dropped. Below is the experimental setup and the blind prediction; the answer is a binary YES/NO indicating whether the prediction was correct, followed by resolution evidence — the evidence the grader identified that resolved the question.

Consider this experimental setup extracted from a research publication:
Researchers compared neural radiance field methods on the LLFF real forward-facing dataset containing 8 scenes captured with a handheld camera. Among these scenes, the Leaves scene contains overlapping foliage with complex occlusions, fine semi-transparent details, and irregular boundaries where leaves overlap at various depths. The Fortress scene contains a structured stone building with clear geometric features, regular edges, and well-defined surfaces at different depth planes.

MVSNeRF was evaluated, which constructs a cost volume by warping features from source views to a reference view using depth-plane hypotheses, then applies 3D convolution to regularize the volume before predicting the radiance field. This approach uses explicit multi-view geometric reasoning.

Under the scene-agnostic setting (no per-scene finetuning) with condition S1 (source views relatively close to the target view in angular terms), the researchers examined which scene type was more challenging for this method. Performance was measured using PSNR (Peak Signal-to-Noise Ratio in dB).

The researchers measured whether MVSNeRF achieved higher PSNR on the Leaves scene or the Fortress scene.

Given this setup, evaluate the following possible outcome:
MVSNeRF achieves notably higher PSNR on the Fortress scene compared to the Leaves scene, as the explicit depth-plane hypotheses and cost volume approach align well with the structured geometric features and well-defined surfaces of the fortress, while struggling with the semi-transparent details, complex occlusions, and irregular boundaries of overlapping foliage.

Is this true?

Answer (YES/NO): YES